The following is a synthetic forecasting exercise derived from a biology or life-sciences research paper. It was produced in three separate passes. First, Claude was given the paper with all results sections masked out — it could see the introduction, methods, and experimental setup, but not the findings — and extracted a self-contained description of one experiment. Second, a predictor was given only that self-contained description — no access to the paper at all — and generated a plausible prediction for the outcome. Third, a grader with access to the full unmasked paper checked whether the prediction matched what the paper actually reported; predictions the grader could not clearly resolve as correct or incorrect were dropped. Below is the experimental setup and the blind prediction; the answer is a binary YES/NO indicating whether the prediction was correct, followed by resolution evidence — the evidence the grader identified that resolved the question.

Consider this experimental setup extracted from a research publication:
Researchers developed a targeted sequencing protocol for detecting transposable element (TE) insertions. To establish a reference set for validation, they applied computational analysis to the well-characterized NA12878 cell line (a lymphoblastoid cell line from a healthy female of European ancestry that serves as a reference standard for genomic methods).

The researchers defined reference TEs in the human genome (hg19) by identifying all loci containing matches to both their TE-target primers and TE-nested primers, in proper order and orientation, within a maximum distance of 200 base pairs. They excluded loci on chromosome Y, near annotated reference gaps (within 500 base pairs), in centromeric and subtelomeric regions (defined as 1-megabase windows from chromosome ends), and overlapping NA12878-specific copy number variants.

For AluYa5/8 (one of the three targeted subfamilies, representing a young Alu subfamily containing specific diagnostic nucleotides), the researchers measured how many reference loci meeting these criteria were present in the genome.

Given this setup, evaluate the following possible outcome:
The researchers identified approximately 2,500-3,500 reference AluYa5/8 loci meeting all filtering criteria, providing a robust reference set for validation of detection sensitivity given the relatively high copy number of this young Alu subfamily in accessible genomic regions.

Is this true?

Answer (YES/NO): YES